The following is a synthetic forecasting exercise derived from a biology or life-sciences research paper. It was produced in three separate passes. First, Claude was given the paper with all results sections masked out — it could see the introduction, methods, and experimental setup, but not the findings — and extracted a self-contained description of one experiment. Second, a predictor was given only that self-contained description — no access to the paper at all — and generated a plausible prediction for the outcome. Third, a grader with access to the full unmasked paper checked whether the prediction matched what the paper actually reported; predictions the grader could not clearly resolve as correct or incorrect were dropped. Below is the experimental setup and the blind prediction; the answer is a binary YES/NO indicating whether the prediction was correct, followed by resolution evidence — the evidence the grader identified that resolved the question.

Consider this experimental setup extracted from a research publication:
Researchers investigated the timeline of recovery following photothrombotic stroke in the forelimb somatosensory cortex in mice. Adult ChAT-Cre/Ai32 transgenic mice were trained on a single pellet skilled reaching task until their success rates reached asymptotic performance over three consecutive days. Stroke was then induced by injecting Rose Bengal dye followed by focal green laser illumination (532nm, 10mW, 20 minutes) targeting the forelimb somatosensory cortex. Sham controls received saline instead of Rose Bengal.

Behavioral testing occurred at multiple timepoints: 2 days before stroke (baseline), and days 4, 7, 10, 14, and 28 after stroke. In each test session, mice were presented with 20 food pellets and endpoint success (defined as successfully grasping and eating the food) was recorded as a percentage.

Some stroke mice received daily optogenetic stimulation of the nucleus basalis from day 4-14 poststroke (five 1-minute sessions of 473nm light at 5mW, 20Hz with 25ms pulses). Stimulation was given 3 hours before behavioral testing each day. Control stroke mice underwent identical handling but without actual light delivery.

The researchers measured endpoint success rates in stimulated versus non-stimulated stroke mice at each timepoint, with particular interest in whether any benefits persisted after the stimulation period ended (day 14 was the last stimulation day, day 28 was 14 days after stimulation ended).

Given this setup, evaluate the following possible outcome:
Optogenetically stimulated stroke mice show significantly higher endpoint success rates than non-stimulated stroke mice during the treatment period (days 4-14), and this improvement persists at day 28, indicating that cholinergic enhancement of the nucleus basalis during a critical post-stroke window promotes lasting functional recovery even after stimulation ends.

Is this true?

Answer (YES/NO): NO